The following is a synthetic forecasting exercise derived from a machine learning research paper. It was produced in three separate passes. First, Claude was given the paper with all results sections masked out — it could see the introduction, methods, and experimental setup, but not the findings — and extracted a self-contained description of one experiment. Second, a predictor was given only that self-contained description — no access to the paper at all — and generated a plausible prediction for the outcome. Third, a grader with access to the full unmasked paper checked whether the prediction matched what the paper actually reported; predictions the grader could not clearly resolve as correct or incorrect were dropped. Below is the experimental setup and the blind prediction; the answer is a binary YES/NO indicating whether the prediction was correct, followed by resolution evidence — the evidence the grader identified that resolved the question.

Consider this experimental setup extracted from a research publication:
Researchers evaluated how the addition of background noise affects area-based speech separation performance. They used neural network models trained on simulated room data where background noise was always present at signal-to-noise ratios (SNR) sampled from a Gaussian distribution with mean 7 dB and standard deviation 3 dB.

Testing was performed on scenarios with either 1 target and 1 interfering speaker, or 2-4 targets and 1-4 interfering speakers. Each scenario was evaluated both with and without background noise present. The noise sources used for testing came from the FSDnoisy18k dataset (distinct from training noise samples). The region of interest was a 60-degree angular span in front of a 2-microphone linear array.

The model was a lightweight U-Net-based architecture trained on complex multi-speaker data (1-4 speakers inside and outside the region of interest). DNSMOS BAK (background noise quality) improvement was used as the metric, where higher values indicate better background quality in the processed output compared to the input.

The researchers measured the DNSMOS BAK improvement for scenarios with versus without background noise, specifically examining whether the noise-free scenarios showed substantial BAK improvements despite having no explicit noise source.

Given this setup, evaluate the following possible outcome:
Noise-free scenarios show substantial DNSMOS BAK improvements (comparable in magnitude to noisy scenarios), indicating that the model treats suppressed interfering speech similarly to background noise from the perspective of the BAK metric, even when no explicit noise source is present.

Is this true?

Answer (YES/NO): YES